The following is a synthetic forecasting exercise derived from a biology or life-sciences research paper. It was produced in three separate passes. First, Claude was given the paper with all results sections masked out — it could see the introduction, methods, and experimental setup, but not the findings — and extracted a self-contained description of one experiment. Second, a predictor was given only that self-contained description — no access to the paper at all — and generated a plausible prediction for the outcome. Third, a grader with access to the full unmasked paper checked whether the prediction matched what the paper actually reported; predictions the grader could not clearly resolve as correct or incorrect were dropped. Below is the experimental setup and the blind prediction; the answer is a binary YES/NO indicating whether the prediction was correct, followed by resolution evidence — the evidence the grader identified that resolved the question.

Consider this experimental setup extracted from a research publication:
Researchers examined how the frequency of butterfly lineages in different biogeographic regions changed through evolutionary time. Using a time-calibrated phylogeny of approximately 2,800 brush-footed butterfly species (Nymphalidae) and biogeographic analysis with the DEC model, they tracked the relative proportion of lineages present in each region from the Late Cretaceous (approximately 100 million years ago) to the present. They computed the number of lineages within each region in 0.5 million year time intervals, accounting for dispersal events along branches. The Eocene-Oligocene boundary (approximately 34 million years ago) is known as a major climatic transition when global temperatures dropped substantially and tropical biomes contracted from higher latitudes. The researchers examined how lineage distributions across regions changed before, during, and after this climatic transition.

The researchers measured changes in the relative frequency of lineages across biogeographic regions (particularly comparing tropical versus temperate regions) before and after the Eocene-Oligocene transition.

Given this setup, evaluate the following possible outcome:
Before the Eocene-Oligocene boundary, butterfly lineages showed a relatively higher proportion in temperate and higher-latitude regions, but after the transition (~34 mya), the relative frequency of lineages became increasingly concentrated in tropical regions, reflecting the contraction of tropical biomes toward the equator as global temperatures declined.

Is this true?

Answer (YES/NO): NO